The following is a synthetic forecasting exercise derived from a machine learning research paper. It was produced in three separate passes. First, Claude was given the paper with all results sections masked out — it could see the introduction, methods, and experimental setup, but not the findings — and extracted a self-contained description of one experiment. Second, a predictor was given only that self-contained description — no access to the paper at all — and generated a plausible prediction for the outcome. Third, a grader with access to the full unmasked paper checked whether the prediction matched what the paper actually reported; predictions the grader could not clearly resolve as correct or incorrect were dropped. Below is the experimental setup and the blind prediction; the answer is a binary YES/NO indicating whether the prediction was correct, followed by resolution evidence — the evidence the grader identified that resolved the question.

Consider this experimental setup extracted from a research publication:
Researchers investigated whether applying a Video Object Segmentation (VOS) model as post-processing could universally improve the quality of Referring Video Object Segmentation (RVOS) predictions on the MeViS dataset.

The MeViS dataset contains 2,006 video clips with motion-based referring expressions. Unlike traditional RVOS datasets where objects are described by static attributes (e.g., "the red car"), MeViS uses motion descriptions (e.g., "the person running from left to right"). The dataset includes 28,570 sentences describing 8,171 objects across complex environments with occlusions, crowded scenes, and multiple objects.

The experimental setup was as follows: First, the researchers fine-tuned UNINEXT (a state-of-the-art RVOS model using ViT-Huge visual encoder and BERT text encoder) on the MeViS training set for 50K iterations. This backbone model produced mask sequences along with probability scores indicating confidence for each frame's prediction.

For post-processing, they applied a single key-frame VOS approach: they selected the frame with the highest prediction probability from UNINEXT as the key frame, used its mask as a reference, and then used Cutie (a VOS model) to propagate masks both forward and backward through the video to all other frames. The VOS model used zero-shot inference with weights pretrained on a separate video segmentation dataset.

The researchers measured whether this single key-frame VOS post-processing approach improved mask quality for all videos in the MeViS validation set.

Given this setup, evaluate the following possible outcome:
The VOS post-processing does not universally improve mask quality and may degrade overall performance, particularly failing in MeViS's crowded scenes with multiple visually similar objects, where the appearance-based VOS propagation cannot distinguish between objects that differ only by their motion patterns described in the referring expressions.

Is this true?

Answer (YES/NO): YES